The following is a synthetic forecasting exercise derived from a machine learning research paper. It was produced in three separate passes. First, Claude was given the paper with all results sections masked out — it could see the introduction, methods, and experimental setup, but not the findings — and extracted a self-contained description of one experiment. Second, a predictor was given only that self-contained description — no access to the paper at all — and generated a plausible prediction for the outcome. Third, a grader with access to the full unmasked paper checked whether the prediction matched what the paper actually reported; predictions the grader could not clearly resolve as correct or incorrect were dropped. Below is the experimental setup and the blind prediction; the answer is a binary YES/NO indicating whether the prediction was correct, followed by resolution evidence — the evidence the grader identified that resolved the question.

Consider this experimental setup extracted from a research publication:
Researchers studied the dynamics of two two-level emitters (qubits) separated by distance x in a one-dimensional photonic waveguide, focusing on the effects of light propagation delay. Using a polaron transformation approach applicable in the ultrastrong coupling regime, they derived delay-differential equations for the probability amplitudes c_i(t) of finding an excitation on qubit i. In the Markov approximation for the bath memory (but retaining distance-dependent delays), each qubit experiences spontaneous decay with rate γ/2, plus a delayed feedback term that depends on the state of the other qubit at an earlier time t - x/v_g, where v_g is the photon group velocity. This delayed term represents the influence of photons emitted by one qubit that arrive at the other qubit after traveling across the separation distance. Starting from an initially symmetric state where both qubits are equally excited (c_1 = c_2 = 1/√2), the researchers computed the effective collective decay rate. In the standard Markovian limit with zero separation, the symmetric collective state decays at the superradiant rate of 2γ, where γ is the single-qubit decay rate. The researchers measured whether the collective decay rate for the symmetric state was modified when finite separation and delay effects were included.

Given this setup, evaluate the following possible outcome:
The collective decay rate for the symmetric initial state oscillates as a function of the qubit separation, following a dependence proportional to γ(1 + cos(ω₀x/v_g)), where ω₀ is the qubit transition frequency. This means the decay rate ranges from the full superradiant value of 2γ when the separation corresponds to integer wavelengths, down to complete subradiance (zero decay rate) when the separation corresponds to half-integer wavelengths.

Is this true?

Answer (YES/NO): NO